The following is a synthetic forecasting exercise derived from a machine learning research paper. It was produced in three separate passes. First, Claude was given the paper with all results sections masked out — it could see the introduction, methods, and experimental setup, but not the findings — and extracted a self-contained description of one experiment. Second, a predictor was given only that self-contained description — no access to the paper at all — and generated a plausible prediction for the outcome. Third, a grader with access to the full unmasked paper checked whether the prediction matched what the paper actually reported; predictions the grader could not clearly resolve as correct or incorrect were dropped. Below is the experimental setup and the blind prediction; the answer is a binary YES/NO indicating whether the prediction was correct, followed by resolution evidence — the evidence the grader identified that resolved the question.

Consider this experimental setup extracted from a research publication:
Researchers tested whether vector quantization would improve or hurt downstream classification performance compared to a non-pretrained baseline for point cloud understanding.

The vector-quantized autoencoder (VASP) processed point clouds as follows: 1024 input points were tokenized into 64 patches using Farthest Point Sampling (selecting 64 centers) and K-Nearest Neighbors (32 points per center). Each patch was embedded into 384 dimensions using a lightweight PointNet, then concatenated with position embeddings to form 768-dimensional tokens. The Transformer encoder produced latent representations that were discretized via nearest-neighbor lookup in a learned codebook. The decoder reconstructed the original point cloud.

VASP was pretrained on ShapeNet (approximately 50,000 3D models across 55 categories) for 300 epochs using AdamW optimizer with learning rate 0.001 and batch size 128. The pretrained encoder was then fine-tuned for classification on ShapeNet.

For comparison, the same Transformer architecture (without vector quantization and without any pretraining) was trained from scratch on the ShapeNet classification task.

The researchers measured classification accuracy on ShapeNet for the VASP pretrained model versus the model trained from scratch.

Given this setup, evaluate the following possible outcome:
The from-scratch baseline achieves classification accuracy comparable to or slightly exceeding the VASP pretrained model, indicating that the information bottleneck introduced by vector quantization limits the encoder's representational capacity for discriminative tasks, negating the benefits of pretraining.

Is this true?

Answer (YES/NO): YES